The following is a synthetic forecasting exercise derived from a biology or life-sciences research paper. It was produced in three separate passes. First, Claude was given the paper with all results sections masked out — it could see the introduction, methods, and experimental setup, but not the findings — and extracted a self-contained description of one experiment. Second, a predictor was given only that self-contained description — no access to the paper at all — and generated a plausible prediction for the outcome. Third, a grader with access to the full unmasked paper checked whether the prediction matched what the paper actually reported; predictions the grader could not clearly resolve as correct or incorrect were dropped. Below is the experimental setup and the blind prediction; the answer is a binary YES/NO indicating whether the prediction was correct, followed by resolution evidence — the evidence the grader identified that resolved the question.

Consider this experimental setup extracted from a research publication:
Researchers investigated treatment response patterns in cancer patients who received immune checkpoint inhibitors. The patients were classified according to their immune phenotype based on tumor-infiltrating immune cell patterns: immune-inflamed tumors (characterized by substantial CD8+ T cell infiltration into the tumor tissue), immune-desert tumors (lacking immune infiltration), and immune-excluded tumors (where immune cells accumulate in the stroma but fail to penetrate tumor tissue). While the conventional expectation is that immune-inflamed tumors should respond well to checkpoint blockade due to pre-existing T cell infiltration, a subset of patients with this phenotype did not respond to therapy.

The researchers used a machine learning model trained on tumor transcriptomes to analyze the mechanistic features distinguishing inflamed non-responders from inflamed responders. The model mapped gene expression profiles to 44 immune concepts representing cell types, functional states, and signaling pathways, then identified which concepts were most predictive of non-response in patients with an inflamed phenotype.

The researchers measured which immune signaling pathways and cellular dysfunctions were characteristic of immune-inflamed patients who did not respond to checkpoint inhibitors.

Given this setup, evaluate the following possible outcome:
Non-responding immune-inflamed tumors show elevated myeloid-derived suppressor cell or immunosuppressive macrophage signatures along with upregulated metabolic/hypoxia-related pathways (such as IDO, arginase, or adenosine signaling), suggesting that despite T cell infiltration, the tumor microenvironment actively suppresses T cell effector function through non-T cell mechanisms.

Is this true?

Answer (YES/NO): NO